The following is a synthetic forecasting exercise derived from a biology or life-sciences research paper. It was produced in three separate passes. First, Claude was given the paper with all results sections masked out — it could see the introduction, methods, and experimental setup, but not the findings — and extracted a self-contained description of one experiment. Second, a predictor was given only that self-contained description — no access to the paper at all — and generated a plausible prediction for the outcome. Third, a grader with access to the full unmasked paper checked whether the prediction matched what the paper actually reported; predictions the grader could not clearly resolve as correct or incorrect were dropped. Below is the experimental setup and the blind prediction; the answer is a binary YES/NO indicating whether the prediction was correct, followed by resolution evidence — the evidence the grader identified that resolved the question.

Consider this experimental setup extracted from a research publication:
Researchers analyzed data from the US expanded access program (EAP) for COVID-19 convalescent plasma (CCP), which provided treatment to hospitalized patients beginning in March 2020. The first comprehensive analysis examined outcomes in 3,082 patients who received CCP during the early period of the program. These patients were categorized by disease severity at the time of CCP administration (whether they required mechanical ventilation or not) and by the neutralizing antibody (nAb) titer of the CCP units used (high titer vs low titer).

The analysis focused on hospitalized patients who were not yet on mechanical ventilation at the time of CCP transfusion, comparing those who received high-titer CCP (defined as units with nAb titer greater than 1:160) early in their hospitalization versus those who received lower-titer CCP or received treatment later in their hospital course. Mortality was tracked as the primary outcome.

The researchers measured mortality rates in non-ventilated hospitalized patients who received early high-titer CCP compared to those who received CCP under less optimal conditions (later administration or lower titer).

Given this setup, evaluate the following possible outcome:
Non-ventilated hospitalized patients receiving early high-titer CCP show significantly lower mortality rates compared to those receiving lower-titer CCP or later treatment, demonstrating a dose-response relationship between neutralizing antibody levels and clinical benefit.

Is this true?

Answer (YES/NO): YES